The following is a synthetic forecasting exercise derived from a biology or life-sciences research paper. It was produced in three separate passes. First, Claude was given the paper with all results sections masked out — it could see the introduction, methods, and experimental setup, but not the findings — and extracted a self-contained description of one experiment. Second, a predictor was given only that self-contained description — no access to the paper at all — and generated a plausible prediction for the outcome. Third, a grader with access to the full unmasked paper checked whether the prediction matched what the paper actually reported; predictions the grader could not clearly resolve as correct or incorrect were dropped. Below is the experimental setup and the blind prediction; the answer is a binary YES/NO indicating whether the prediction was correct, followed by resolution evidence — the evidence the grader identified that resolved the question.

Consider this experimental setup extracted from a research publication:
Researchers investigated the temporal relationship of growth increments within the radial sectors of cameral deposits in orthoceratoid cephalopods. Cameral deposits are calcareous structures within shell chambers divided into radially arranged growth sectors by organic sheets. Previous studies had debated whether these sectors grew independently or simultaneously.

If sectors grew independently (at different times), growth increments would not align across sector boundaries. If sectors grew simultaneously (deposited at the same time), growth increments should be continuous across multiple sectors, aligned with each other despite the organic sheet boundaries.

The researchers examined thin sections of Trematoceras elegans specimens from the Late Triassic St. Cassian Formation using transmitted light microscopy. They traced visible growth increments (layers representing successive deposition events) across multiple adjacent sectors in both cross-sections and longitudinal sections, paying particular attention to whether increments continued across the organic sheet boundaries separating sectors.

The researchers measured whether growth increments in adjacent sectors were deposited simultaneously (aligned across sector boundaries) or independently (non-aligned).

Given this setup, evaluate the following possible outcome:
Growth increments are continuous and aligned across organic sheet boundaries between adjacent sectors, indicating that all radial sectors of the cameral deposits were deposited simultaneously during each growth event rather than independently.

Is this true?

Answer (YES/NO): YES